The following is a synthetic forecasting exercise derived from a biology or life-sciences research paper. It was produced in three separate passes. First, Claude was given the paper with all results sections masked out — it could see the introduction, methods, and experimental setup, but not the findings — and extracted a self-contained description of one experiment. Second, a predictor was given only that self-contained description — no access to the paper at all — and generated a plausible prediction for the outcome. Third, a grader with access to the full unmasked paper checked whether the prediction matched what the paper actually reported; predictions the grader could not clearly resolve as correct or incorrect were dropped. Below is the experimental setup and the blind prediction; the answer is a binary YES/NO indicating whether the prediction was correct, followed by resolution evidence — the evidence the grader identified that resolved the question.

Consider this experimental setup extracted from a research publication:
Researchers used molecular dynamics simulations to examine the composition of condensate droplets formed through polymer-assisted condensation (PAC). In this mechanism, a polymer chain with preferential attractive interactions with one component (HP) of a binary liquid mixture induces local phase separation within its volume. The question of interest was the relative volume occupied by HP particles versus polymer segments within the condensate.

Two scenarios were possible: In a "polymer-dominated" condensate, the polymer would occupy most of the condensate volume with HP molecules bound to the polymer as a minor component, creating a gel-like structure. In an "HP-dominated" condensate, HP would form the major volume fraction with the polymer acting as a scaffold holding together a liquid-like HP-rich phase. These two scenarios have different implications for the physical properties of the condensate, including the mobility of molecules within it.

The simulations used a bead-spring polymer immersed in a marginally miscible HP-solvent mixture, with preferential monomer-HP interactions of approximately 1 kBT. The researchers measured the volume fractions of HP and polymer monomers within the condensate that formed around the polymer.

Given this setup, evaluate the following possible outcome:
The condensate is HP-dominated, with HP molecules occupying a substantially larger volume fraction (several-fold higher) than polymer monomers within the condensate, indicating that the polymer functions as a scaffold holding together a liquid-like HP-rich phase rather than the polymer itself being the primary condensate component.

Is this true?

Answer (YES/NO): YES